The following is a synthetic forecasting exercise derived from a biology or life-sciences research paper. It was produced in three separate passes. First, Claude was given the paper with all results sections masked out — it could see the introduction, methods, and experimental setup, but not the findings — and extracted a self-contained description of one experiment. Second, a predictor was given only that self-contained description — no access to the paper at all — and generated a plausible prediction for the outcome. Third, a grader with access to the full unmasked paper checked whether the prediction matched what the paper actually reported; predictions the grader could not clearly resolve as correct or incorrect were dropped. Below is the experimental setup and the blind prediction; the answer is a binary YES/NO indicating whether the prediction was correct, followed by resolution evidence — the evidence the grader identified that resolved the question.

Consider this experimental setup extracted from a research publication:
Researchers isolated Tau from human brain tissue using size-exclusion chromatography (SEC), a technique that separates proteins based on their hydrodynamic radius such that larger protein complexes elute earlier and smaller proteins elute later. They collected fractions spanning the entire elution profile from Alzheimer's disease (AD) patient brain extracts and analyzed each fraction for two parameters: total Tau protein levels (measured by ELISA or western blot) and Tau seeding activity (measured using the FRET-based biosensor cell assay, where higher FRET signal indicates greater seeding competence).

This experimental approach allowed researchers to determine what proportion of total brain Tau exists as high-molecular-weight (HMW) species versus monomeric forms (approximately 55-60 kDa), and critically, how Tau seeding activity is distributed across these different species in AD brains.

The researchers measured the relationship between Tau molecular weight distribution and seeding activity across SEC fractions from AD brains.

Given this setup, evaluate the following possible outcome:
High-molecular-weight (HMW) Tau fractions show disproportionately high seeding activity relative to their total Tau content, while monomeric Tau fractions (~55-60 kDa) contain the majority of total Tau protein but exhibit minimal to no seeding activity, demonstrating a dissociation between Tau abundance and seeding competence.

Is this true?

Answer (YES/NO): YES